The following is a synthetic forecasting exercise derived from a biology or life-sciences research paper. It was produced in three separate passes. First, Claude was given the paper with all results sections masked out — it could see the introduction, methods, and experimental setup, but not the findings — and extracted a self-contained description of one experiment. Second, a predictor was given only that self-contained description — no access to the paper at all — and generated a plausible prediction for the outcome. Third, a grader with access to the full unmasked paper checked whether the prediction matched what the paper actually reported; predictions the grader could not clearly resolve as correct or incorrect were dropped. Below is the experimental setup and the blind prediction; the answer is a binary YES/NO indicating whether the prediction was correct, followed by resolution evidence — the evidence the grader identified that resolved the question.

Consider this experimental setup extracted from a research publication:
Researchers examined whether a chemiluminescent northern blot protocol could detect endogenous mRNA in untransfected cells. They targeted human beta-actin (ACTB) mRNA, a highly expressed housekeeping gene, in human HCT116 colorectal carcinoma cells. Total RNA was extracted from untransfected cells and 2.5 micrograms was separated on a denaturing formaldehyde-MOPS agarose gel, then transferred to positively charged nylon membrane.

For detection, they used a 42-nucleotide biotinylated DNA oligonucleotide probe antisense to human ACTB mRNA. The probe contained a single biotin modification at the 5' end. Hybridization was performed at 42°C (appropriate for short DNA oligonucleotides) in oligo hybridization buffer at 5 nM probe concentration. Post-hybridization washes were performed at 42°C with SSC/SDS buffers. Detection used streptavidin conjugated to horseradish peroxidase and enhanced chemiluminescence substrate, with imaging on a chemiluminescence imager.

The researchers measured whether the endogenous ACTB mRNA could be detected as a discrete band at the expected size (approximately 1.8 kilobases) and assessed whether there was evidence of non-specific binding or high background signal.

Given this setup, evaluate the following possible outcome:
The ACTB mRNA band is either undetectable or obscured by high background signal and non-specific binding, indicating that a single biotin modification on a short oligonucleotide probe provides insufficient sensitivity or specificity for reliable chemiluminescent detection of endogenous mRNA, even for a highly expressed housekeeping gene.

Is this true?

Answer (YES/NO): NO